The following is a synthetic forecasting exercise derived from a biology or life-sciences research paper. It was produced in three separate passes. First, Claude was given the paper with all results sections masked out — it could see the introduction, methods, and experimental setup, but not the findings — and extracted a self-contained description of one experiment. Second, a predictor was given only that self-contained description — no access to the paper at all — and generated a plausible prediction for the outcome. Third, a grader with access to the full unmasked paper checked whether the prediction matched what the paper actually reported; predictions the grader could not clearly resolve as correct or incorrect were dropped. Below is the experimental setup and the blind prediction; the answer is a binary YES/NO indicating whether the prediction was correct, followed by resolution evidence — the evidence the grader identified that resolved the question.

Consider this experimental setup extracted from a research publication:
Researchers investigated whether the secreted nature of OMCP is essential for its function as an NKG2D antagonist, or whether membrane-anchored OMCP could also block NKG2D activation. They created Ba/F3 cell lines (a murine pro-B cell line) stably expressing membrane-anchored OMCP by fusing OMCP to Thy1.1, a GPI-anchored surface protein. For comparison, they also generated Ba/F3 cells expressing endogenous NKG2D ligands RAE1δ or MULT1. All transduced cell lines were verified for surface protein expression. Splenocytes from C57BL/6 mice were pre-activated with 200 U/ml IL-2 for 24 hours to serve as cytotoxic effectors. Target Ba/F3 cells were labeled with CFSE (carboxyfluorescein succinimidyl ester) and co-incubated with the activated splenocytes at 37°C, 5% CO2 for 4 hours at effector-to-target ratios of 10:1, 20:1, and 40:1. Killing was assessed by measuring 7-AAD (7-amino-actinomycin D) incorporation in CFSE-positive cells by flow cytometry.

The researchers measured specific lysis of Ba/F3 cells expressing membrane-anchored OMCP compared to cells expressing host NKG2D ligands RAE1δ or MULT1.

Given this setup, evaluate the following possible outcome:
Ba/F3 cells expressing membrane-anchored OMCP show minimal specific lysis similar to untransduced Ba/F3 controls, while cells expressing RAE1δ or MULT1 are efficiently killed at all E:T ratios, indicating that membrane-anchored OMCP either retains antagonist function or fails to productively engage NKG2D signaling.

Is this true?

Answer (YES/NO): NO